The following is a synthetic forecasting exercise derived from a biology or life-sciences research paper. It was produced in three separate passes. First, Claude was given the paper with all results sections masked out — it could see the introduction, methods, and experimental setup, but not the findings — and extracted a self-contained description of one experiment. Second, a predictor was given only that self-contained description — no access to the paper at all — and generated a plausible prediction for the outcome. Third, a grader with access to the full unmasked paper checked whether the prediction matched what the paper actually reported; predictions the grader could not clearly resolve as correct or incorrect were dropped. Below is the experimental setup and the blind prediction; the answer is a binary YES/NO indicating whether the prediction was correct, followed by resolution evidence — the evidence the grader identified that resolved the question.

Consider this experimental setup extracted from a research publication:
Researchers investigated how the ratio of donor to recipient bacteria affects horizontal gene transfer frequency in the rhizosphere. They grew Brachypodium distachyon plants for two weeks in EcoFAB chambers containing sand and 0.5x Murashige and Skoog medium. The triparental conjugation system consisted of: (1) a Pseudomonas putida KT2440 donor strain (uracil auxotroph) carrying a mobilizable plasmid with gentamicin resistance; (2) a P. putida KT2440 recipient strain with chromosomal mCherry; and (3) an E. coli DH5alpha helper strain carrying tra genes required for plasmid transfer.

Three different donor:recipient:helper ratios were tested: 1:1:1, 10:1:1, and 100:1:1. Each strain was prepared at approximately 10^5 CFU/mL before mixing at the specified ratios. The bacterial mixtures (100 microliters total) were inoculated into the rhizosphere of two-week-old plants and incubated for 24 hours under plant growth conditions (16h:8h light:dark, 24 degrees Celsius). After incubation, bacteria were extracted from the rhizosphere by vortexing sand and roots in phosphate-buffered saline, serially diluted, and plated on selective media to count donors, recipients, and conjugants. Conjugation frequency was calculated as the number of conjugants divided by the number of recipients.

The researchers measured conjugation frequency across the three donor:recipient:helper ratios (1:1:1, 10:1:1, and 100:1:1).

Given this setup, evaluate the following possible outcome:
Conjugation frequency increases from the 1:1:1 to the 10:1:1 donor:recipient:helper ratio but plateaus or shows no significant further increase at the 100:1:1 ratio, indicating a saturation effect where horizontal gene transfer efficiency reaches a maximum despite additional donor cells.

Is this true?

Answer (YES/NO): NO